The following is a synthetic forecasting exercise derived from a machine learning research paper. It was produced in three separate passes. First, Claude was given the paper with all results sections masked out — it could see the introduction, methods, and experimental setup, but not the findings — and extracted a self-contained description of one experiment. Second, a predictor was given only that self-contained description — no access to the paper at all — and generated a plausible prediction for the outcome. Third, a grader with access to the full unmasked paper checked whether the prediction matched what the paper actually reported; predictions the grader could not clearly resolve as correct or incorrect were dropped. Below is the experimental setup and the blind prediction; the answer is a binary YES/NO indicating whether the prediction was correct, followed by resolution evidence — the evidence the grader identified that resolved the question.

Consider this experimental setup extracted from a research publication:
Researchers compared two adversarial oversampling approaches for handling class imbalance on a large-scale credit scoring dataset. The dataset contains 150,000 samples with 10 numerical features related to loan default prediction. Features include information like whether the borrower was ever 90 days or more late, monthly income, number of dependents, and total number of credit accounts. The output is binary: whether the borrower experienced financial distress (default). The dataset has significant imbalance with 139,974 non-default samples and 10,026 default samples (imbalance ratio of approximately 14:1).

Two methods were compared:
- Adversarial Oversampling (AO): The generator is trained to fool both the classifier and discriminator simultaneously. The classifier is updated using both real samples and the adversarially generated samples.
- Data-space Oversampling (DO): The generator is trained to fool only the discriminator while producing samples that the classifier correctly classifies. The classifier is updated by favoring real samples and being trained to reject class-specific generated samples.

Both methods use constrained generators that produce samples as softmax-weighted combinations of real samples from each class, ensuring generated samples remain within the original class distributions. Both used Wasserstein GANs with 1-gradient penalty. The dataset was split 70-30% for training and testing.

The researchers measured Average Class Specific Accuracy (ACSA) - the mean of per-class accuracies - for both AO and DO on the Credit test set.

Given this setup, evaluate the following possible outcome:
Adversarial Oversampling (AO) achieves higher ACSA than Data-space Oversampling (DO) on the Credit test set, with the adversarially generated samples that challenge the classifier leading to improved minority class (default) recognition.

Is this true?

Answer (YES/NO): NO